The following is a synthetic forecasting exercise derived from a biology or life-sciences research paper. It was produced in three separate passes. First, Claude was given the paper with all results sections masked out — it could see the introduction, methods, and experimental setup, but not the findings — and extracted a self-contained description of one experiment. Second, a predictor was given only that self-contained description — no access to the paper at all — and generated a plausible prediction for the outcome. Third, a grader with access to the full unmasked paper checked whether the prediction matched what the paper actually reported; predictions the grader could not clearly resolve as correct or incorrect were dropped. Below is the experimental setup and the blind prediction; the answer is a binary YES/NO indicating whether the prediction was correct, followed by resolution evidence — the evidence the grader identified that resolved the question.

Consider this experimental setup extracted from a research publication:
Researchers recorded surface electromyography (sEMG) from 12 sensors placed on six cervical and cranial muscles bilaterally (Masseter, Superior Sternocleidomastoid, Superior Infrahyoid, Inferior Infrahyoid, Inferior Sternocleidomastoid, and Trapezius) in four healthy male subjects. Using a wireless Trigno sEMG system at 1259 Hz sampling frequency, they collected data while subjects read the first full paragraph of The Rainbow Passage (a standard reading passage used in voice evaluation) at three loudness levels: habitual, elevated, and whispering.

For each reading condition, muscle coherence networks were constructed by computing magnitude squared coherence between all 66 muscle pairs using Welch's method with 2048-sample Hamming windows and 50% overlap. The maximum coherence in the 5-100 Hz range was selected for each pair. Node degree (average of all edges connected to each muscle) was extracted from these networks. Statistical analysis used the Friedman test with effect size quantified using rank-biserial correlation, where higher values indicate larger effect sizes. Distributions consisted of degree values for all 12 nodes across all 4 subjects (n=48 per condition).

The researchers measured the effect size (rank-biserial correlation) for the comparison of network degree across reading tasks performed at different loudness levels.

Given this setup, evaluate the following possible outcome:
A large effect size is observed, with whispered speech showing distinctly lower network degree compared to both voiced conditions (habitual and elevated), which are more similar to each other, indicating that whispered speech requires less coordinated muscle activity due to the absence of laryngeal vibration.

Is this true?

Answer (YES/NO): NO